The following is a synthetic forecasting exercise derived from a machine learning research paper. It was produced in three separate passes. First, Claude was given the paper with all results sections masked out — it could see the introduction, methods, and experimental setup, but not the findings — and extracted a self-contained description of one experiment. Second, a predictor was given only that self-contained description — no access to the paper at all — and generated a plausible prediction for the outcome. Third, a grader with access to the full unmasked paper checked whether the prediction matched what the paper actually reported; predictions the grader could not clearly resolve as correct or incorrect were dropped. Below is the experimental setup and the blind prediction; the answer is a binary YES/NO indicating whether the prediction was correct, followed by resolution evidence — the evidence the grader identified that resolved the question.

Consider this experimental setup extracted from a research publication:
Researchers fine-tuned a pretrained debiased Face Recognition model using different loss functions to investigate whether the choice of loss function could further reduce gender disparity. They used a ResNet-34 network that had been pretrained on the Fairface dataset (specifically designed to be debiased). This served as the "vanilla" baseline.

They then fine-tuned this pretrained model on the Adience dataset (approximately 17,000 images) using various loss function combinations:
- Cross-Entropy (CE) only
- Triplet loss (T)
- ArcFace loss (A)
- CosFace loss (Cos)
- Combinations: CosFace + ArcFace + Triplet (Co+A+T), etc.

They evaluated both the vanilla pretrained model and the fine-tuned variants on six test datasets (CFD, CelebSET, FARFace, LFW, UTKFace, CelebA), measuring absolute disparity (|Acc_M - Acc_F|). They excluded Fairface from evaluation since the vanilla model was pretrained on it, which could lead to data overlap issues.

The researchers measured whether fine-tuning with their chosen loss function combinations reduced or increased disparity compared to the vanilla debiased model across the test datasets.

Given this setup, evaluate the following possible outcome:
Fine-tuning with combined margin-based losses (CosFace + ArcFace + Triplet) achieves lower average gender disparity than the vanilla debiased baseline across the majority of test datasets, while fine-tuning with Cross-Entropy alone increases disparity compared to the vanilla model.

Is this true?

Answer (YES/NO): NO